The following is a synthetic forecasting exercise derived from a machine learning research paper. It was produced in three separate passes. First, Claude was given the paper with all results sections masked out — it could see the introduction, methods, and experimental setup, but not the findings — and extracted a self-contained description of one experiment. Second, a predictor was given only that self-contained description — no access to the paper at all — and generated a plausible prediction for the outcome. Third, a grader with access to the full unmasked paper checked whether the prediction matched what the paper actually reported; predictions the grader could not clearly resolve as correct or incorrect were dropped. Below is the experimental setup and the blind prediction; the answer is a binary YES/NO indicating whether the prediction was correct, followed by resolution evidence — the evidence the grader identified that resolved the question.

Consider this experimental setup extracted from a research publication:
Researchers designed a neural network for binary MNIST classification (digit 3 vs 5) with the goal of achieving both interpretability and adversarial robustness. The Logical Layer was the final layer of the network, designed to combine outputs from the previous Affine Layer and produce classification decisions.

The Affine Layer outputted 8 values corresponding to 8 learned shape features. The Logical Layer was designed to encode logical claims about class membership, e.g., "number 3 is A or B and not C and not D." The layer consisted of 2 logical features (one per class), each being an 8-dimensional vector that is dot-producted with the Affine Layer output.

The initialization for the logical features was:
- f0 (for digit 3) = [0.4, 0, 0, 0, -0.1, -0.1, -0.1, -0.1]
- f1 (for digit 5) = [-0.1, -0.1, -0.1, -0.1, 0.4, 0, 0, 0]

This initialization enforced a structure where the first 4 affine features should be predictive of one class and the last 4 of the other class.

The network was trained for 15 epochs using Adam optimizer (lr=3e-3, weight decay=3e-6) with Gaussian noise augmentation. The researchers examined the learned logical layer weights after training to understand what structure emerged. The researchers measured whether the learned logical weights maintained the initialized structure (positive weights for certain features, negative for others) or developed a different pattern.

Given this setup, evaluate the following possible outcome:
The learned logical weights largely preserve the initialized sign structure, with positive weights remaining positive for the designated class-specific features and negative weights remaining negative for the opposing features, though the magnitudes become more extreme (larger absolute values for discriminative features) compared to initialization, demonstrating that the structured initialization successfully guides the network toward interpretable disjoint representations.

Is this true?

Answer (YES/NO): YES